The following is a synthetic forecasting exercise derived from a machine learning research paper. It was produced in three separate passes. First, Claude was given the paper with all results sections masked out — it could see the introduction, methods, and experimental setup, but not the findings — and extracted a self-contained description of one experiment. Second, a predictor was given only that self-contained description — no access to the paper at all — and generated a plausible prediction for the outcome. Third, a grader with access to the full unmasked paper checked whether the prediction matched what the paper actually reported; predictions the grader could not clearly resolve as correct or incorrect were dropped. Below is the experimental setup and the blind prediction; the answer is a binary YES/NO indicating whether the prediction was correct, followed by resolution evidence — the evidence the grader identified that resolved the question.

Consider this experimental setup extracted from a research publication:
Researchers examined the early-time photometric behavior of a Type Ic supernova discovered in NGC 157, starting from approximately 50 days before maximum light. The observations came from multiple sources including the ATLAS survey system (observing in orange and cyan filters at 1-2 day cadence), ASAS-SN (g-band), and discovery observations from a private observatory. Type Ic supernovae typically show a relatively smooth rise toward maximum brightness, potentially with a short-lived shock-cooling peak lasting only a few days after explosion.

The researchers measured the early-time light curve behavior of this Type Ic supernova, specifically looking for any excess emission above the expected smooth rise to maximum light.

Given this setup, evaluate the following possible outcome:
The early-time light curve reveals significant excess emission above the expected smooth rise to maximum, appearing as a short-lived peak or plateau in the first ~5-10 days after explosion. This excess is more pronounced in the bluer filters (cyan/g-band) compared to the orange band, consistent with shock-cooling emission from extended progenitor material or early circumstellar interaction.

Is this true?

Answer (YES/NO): NO